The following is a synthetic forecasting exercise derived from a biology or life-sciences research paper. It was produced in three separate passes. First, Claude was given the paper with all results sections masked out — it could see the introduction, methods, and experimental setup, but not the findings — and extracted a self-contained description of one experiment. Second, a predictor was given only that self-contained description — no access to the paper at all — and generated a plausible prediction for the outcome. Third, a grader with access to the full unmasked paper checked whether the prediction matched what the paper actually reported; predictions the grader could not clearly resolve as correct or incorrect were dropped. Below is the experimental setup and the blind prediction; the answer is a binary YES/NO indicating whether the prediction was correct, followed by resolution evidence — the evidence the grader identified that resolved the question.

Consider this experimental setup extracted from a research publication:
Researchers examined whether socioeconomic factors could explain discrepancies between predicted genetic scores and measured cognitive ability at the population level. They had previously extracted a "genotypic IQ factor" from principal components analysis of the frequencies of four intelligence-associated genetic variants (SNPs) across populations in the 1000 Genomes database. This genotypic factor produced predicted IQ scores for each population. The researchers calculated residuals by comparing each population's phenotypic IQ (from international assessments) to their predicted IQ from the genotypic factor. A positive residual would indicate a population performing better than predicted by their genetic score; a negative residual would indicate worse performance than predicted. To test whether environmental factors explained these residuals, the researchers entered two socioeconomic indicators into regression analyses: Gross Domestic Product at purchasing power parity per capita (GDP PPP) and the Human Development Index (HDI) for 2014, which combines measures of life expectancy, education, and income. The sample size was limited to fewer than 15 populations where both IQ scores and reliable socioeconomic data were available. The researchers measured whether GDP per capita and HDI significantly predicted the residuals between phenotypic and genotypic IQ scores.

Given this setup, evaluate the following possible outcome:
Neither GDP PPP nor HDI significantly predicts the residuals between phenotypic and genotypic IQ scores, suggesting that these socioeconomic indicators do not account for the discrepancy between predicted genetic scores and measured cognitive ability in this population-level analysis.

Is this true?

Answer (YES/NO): YES